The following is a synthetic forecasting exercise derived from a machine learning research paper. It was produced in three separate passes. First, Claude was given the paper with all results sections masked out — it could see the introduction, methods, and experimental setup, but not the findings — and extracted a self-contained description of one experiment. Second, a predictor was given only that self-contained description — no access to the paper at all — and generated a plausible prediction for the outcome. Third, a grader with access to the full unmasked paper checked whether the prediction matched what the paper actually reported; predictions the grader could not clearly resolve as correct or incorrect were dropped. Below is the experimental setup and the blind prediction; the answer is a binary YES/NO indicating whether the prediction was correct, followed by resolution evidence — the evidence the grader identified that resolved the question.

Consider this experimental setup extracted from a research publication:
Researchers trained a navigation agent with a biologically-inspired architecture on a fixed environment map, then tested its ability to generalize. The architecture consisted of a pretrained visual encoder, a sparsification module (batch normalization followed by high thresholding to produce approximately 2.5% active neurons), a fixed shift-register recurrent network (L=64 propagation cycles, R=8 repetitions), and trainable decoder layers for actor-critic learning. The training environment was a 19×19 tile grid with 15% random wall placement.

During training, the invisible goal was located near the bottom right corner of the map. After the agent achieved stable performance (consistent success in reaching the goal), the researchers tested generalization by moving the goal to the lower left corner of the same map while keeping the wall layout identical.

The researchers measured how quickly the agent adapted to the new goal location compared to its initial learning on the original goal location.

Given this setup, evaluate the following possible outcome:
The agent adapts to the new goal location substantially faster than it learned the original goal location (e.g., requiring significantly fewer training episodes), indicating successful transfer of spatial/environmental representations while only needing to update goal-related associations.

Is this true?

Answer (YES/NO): YES